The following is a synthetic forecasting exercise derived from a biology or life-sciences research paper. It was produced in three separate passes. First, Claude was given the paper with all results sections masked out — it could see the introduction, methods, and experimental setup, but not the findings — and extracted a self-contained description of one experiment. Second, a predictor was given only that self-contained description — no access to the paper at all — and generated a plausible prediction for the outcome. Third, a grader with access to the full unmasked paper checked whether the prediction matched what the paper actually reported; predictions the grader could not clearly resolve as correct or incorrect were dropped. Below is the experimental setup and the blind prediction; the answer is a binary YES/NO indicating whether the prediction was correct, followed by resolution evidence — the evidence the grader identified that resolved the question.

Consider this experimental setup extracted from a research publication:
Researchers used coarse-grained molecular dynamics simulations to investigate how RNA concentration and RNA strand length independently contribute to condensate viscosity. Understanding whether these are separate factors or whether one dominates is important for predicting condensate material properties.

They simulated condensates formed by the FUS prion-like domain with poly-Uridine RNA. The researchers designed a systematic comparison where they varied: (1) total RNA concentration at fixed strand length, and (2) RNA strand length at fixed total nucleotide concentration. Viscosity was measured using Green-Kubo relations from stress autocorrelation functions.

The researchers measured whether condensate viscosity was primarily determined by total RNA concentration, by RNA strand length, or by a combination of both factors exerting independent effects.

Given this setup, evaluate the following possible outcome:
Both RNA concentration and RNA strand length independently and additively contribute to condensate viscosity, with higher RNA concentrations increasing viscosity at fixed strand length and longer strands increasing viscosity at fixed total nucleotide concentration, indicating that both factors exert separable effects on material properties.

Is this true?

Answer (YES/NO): NO